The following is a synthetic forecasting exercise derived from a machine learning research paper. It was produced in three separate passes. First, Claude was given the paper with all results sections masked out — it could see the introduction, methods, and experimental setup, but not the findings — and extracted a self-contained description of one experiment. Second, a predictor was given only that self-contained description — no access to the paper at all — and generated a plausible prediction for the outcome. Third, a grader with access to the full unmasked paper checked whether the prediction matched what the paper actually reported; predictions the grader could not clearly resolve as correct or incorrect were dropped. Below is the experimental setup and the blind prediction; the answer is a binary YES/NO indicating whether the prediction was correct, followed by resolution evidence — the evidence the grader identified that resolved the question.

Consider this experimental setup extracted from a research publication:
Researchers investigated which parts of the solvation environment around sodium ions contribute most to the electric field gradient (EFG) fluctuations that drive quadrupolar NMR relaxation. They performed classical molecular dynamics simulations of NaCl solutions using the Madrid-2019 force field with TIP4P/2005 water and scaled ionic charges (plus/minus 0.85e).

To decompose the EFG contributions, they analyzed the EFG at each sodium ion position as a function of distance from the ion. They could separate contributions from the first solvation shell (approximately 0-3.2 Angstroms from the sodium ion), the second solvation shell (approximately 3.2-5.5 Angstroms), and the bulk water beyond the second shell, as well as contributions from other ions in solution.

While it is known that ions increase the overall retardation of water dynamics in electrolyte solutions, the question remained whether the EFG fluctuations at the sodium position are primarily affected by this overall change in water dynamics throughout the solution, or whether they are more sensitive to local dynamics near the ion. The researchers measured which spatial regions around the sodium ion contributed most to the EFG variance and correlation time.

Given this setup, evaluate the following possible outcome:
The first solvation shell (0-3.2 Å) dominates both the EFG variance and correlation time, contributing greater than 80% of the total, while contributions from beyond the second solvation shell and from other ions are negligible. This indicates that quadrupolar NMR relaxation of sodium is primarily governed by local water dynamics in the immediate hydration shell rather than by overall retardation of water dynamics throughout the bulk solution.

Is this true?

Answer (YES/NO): NO